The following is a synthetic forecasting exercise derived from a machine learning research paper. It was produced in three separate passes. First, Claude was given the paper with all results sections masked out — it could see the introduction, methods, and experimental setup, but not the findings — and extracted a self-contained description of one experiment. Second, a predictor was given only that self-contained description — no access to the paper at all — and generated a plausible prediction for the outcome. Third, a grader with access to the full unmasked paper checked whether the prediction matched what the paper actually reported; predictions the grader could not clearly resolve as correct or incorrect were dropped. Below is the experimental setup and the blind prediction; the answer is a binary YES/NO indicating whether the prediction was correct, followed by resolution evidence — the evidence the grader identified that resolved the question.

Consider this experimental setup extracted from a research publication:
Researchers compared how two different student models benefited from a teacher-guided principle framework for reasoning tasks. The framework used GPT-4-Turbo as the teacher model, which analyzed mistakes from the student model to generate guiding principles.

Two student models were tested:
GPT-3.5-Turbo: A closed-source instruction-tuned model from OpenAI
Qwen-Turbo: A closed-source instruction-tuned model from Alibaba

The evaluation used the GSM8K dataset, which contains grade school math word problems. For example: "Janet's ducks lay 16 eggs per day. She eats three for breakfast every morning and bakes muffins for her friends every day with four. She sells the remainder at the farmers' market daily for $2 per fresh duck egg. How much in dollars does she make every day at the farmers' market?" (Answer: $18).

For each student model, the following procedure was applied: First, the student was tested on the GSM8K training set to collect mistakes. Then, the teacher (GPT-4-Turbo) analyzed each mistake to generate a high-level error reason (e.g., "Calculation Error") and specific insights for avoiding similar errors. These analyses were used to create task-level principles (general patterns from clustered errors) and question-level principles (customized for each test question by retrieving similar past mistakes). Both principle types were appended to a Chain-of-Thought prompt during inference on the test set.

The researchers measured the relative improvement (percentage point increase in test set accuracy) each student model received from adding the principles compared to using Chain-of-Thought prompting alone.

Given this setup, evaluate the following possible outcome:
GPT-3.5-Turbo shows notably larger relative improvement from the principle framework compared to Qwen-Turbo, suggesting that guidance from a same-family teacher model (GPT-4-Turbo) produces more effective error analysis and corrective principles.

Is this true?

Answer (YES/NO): YES